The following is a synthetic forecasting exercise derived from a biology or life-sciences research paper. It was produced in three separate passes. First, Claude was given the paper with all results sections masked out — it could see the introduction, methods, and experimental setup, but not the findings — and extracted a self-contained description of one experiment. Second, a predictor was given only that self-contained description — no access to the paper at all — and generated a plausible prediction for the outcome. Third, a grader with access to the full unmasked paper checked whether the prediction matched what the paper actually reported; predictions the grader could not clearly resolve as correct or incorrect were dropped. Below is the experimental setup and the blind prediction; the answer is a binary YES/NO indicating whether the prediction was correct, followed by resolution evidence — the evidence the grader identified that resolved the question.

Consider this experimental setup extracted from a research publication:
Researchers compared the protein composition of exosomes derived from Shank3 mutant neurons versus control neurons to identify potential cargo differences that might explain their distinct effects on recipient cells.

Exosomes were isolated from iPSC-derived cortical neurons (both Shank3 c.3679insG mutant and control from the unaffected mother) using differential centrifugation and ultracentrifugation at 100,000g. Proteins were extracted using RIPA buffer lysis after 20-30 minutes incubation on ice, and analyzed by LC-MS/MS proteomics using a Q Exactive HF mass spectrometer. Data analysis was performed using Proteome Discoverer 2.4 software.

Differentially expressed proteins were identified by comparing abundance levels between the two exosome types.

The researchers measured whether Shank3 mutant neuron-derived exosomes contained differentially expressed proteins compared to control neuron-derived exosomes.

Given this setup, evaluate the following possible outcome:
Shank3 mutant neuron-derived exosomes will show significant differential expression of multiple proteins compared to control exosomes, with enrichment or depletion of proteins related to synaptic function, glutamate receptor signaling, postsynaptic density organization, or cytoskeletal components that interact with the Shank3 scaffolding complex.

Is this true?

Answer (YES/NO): NO